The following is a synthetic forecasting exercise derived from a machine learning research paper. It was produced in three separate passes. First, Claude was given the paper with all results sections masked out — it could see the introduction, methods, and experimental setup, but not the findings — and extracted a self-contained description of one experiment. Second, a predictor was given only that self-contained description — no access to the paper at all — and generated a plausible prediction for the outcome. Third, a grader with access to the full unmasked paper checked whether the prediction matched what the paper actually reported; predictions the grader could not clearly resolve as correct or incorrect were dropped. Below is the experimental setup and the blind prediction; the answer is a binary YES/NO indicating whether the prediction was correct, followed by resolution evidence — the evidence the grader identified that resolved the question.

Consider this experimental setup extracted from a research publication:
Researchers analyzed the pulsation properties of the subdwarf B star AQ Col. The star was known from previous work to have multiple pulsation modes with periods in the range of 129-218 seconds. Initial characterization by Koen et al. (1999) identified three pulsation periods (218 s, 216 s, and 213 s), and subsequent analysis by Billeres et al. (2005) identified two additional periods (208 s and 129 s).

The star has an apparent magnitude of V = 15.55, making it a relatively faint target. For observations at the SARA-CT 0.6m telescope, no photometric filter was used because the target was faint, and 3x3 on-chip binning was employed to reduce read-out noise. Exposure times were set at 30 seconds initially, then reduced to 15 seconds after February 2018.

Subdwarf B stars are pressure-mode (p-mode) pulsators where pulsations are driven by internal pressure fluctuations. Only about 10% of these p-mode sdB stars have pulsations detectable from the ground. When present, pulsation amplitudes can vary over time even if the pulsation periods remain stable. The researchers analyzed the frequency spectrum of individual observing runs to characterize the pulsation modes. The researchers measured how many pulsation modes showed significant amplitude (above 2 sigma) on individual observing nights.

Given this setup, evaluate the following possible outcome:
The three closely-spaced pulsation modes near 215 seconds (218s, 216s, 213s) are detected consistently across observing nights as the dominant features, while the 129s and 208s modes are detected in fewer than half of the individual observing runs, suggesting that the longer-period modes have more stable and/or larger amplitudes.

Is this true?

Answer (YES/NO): NO